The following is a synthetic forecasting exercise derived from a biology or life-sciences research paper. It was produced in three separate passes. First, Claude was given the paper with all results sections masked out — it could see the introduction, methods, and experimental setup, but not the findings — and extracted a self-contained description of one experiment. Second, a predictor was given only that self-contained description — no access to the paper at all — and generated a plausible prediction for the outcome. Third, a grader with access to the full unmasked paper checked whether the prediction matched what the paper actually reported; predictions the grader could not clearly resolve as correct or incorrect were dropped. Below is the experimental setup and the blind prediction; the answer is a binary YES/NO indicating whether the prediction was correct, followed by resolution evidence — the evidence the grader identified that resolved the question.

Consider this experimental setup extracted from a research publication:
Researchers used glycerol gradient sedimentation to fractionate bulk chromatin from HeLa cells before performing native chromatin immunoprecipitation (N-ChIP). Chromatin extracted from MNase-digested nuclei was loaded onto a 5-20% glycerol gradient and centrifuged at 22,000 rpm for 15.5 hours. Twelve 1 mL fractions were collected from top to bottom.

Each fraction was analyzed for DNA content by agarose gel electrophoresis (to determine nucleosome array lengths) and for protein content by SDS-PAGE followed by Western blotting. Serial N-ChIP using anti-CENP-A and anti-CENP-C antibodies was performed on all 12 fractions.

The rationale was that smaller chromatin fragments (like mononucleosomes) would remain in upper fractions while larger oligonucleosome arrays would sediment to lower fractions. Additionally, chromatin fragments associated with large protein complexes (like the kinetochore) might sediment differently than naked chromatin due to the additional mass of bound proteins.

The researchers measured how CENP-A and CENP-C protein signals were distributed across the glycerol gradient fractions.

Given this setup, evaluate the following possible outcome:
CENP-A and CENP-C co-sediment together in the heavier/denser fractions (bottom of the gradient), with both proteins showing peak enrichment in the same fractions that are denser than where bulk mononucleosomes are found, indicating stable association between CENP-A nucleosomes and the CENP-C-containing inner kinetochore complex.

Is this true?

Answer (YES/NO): NO